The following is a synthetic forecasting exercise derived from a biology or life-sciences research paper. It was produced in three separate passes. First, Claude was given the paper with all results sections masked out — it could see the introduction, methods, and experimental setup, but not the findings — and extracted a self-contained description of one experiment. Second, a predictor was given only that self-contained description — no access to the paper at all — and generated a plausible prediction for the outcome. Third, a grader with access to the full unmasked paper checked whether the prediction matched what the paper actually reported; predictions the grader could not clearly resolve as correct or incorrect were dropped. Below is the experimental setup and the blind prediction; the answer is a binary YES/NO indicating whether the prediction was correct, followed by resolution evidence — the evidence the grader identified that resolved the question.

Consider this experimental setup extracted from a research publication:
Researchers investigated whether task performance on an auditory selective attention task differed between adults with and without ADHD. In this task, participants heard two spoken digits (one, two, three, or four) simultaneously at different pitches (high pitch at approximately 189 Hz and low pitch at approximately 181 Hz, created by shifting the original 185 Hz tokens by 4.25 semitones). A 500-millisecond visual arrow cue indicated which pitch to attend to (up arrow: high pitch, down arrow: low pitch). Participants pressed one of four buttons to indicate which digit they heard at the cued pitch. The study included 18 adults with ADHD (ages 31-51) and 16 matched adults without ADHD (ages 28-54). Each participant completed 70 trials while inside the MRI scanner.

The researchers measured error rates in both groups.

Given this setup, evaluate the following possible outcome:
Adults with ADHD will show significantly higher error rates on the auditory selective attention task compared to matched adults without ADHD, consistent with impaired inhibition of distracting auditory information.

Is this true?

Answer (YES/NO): NO